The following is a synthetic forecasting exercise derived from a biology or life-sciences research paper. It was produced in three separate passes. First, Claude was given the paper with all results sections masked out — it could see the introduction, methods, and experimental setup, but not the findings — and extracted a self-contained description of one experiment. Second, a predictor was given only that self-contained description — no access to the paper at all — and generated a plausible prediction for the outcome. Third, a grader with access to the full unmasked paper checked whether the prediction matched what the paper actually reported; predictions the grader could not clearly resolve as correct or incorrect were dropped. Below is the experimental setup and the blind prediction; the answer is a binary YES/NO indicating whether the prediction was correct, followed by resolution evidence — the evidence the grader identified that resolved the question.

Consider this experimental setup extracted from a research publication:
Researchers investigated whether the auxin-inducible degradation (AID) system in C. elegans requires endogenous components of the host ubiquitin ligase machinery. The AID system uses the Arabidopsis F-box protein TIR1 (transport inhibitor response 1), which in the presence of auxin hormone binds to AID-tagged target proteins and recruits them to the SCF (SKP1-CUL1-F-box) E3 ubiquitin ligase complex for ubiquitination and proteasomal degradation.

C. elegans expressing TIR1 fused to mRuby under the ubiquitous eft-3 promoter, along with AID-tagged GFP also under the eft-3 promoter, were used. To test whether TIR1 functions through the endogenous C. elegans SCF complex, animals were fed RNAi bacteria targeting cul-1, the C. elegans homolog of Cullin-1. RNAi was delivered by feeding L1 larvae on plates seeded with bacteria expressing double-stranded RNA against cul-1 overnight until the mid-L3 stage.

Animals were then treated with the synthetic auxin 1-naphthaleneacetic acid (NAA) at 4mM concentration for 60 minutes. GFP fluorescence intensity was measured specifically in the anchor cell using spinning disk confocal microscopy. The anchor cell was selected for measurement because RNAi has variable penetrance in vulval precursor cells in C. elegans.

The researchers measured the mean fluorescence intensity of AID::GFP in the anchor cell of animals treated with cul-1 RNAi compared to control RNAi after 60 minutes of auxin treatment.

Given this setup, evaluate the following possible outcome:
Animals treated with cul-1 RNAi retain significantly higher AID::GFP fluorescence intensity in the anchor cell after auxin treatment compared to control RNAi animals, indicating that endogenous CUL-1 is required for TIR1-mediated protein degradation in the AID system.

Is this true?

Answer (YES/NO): YES